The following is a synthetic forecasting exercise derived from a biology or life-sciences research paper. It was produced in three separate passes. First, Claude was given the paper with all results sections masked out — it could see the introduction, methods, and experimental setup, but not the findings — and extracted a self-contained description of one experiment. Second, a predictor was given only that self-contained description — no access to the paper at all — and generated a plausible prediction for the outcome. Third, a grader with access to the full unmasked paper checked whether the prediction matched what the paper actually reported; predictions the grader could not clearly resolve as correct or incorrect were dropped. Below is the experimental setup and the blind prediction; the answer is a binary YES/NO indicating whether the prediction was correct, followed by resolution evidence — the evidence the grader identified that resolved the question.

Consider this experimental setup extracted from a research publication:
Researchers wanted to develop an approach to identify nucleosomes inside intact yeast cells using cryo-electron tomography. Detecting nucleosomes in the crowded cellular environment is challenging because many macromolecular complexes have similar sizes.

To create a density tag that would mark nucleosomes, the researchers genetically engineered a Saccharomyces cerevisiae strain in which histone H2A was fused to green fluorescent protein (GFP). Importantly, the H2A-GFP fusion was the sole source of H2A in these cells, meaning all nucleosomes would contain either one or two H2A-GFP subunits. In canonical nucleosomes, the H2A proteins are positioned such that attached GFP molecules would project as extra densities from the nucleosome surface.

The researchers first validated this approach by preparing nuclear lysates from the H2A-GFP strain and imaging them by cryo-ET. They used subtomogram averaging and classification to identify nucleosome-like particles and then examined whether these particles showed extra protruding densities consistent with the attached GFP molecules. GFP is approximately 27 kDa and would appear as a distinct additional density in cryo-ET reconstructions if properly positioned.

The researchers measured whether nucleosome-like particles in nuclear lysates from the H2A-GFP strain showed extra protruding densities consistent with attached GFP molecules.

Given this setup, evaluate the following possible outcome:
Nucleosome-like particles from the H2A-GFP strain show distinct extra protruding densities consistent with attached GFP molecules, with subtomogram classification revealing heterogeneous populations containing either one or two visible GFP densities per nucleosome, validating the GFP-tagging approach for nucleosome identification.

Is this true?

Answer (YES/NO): YES